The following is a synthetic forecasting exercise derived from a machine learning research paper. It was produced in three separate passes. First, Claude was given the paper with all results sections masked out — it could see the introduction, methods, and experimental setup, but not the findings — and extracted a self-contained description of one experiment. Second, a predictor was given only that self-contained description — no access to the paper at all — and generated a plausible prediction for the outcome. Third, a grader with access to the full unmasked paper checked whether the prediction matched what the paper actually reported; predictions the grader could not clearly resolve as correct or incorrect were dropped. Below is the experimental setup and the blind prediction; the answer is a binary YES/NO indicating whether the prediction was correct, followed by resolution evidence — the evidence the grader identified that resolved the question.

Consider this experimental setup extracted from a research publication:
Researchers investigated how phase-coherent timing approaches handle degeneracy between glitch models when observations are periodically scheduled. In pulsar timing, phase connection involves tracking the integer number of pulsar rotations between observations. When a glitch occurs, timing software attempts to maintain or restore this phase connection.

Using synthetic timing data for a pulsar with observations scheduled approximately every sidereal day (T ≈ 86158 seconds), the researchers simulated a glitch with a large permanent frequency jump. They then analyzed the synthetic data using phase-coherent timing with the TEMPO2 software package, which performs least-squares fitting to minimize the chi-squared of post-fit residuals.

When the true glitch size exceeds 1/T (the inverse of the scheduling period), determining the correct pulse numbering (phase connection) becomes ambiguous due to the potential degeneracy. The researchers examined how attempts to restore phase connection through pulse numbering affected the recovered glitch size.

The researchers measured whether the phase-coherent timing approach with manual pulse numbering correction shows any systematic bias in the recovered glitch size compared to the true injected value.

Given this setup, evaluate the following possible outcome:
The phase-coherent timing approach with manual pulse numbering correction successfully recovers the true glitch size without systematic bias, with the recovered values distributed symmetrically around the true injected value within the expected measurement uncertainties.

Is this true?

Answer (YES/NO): NO